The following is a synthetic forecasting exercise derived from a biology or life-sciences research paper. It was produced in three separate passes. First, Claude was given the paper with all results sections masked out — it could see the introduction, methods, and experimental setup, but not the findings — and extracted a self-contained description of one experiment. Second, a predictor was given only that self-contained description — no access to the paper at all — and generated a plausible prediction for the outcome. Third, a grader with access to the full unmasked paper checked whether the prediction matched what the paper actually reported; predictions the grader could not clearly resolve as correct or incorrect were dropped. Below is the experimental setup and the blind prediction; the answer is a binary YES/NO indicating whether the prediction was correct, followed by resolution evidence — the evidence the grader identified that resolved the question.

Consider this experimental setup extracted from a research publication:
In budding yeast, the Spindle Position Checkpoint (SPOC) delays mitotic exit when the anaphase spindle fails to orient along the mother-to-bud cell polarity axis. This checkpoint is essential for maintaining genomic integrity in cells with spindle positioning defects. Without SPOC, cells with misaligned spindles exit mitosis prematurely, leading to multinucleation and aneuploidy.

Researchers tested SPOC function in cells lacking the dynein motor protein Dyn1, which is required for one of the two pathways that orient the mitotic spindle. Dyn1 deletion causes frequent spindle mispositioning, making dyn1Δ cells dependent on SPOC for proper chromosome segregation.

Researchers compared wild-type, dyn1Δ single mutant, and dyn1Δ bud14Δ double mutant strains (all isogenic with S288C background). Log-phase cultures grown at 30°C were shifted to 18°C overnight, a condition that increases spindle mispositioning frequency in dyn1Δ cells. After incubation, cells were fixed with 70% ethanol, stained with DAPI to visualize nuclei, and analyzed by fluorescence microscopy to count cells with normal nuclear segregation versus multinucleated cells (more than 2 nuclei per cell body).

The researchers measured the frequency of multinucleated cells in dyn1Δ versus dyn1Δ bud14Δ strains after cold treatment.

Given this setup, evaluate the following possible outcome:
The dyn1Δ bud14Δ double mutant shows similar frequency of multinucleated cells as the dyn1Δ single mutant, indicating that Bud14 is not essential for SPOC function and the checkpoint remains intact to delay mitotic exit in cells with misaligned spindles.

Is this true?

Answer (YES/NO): NO